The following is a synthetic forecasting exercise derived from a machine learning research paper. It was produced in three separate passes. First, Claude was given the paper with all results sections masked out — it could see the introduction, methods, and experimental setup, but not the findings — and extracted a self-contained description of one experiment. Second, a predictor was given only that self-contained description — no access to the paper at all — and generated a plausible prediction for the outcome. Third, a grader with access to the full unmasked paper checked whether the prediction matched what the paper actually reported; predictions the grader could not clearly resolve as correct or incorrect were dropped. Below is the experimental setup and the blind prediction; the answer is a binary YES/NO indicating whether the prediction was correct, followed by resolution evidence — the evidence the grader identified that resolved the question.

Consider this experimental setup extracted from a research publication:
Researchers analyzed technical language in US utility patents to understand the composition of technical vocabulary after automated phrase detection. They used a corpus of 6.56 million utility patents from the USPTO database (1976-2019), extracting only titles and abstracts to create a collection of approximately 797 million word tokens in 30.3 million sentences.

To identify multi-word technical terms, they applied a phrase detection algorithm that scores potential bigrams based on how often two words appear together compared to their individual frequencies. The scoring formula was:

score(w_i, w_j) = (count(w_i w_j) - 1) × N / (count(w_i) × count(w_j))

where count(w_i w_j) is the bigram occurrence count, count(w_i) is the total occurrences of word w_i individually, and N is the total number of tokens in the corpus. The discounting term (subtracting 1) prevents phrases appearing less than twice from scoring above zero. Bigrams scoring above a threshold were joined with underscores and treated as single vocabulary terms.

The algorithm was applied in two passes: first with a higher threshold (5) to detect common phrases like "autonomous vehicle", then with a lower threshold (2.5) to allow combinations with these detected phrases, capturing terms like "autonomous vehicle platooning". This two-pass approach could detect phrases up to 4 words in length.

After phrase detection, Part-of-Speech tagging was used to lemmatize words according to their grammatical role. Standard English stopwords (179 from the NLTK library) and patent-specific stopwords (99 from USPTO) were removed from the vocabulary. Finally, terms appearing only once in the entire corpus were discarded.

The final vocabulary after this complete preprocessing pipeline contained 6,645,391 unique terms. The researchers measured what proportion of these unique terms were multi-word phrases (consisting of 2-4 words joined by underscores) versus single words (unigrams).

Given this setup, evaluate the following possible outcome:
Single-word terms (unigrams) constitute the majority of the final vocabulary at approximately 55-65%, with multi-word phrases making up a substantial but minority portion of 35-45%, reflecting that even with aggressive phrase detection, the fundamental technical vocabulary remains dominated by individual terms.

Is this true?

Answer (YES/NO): NO